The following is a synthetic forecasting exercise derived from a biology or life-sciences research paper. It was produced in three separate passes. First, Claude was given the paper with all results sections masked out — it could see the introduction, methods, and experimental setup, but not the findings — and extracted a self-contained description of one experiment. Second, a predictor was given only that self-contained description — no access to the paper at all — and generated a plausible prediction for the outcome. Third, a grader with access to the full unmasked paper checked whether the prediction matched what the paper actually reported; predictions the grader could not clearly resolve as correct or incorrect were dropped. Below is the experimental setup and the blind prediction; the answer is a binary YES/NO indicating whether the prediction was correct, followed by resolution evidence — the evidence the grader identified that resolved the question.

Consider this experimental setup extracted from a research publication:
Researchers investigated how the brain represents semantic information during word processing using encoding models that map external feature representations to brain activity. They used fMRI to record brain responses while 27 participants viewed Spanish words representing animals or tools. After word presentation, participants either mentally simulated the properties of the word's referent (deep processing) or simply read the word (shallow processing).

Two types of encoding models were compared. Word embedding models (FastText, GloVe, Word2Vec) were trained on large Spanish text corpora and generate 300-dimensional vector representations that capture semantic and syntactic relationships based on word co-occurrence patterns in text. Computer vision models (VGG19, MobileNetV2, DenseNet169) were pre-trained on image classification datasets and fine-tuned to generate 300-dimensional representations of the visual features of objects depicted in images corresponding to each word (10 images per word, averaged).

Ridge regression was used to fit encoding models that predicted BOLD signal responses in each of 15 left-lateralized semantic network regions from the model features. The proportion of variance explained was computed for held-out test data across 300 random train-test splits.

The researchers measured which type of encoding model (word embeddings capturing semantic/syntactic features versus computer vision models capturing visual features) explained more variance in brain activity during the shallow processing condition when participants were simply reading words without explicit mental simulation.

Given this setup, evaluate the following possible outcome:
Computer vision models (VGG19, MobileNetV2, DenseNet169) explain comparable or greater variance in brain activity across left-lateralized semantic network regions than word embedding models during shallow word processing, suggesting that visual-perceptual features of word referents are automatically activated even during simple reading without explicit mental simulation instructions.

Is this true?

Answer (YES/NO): YES